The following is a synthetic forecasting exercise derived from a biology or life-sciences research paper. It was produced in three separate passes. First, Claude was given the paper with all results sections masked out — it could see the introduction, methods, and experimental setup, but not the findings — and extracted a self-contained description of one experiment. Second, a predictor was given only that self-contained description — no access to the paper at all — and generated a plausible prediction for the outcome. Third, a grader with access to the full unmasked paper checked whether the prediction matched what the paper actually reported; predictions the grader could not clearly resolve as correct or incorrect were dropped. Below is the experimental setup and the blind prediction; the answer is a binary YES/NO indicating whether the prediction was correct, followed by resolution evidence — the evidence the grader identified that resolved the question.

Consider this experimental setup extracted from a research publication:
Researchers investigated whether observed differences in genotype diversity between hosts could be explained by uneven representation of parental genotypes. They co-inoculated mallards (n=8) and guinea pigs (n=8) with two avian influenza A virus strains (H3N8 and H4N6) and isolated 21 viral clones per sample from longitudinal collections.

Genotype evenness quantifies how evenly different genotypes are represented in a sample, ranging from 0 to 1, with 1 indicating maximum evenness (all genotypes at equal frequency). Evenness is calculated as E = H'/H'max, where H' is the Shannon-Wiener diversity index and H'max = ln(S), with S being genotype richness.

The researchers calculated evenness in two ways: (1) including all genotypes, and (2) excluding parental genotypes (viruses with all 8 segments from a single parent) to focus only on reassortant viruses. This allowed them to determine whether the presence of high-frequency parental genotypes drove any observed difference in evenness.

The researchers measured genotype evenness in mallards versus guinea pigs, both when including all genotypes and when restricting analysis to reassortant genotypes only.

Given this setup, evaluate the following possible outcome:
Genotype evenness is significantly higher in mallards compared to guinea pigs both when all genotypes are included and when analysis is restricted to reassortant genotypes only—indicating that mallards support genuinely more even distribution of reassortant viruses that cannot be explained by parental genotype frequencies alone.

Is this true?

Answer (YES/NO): YES